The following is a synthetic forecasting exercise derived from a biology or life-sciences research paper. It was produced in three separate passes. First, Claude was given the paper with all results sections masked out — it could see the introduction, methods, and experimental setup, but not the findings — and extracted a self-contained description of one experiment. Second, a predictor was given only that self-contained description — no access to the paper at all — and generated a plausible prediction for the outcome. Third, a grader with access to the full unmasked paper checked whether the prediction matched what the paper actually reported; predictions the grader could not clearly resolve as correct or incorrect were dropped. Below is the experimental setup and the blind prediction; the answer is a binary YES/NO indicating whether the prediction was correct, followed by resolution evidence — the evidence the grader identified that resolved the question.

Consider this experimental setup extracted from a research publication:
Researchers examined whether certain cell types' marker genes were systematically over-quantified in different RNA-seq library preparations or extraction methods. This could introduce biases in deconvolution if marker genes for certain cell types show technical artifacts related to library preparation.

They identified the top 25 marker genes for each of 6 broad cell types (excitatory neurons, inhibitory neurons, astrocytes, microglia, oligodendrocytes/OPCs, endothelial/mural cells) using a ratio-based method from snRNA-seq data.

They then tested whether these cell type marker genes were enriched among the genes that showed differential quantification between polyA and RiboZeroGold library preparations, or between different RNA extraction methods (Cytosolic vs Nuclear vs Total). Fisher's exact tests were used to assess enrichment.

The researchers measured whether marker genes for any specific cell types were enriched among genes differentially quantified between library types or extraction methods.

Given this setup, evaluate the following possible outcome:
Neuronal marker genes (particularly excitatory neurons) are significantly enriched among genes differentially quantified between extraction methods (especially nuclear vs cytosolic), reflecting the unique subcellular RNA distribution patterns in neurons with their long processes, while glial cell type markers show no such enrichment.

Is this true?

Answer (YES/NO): NO